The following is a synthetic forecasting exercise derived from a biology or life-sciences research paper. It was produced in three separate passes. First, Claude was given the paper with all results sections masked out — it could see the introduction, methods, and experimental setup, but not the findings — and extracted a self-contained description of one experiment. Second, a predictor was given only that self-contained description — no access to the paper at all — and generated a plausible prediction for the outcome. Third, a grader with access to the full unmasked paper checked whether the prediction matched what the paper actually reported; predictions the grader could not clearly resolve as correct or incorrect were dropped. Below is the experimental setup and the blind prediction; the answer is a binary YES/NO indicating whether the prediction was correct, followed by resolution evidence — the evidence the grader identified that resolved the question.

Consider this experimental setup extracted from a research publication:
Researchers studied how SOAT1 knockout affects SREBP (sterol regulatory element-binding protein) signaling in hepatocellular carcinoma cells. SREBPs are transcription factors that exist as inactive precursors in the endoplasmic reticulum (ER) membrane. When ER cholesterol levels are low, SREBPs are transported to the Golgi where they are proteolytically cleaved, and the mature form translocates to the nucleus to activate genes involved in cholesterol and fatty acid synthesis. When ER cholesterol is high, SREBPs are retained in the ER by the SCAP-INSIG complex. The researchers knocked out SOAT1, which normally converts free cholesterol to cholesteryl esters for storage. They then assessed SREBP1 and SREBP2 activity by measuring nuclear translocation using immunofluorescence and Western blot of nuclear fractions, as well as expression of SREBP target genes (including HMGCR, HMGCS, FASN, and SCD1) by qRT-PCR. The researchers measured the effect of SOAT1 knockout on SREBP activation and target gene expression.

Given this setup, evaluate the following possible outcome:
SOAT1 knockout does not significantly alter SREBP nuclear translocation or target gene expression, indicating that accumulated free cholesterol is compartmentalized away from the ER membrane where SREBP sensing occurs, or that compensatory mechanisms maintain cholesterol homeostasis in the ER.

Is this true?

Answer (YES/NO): NO